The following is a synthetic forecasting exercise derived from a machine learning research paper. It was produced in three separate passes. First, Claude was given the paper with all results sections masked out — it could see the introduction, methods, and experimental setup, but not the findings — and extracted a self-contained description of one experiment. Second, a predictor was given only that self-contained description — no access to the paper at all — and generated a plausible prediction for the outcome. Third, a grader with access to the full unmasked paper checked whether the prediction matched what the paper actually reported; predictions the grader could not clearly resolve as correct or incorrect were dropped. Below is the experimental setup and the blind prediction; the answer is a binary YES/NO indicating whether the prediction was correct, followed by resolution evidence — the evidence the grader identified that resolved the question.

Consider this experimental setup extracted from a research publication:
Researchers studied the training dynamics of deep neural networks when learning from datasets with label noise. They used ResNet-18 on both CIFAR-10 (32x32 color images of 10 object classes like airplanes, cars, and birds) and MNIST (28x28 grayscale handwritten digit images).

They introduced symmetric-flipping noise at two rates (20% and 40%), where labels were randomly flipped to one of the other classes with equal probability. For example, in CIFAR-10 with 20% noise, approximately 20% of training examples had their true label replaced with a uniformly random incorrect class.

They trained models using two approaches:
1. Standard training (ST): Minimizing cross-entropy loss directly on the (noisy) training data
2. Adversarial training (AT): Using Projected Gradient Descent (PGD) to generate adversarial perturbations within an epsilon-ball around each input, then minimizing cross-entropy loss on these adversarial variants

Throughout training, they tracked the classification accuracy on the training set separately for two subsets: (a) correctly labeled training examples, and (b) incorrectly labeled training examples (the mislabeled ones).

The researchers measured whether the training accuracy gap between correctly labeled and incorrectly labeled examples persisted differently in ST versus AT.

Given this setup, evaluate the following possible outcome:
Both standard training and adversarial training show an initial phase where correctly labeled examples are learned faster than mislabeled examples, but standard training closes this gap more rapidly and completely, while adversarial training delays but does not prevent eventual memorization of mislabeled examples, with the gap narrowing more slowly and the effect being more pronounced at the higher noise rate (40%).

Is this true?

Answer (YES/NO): NO